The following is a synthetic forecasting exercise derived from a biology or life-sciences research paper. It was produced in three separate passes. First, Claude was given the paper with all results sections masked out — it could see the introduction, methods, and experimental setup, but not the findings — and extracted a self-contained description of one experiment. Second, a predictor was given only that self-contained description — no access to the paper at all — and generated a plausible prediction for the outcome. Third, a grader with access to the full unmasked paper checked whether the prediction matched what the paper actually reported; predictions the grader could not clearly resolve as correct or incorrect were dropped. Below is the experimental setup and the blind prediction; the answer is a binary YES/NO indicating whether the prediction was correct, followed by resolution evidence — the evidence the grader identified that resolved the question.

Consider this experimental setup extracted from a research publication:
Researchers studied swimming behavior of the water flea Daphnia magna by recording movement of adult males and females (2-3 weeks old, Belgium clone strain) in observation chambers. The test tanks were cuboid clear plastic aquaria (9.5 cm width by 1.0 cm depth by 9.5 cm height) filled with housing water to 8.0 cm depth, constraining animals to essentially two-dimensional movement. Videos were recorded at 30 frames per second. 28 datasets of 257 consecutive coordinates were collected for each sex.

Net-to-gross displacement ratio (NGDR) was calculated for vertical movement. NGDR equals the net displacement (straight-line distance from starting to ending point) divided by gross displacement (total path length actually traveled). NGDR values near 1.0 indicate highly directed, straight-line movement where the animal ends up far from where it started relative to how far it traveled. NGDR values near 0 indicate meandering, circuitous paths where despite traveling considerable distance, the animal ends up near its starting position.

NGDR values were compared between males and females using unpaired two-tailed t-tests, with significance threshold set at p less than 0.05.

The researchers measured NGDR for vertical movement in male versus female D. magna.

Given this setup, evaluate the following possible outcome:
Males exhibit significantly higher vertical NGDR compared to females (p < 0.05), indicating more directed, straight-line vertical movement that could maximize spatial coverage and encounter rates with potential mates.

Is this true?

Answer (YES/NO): NO